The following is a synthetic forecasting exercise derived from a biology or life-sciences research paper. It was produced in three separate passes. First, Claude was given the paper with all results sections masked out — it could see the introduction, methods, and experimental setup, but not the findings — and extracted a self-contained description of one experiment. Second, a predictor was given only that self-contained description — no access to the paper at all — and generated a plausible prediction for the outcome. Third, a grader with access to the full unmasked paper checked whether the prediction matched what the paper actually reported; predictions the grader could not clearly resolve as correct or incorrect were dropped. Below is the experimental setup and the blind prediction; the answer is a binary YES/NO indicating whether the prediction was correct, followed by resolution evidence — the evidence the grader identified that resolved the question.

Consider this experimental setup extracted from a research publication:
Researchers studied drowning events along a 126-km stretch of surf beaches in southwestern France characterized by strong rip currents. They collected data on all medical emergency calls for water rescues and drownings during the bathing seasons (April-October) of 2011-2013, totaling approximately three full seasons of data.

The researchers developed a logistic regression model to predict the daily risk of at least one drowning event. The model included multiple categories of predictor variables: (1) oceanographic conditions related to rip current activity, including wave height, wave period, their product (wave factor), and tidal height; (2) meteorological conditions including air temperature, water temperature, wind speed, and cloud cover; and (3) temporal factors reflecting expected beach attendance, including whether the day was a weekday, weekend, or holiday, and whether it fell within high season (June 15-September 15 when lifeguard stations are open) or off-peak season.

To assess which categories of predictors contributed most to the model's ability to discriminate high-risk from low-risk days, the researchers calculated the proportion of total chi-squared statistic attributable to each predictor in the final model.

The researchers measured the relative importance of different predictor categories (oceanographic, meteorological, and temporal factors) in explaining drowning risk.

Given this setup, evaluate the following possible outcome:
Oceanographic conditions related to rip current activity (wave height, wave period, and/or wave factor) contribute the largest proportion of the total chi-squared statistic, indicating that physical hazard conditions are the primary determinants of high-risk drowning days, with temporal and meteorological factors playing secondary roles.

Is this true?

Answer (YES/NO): NO